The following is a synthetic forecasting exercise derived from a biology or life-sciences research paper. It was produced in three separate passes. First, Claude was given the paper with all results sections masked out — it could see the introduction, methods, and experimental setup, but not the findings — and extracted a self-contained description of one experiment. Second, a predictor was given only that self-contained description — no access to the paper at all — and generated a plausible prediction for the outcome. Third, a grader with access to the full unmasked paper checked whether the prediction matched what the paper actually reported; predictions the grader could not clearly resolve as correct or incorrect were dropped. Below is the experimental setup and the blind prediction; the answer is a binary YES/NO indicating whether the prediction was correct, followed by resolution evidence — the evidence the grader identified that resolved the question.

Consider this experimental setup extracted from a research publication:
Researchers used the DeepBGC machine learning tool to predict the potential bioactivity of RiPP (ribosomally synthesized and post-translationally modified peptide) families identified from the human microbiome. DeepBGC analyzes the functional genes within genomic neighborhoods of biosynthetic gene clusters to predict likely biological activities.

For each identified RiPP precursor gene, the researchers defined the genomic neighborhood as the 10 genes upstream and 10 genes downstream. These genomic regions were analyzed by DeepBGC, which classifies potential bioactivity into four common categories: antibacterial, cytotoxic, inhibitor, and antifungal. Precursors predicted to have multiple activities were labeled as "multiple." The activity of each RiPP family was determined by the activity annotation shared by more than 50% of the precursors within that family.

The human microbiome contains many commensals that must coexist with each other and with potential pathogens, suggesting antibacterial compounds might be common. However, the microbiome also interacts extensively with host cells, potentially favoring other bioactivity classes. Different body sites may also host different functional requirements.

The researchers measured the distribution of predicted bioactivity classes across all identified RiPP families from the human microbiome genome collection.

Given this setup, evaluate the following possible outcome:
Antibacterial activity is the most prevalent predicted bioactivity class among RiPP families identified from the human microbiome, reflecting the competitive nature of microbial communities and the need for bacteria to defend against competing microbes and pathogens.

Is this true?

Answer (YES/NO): YES